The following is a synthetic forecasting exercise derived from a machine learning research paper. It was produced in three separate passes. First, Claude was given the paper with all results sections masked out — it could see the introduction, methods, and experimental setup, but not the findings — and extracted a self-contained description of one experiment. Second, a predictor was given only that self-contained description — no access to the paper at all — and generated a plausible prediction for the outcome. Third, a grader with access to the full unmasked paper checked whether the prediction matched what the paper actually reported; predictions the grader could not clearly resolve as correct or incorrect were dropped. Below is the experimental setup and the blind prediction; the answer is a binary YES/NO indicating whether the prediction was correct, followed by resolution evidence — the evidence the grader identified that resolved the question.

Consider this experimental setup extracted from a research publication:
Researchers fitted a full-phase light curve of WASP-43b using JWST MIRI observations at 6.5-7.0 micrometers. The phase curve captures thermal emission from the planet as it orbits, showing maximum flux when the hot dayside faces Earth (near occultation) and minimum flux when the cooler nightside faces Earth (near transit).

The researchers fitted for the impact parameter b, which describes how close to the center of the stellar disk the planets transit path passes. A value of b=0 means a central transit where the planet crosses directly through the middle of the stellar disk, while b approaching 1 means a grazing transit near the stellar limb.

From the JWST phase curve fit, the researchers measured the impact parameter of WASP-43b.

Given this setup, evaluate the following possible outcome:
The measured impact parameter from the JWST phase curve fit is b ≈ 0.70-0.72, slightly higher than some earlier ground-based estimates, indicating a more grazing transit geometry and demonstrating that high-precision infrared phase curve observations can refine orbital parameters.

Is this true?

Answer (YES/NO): NO